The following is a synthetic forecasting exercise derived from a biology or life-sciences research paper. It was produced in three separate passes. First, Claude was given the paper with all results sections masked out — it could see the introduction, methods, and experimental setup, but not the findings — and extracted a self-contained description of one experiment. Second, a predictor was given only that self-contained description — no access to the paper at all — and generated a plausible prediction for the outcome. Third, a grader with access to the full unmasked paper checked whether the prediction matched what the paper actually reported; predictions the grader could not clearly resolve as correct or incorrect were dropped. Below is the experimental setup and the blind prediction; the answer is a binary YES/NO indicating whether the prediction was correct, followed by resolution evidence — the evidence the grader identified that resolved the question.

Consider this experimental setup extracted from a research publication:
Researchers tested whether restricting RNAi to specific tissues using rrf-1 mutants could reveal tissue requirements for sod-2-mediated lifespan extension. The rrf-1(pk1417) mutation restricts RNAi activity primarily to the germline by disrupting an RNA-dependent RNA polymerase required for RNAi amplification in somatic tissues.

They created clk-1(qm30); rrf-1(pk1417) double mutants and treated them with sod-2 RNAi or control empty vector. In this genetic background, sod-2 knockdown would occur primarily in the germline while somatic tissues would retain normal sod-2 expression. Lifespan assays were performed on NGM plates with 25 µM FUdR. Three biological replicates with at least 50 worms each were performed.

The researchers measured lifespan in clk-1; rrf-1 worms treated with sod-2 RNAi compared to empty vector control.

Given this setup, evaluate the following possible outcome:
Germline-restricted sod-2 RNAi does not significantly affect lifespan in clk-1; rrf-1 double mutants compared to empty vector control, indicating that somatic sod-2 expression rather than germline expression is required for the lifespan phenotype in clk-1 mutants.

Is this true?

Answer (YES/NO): YES